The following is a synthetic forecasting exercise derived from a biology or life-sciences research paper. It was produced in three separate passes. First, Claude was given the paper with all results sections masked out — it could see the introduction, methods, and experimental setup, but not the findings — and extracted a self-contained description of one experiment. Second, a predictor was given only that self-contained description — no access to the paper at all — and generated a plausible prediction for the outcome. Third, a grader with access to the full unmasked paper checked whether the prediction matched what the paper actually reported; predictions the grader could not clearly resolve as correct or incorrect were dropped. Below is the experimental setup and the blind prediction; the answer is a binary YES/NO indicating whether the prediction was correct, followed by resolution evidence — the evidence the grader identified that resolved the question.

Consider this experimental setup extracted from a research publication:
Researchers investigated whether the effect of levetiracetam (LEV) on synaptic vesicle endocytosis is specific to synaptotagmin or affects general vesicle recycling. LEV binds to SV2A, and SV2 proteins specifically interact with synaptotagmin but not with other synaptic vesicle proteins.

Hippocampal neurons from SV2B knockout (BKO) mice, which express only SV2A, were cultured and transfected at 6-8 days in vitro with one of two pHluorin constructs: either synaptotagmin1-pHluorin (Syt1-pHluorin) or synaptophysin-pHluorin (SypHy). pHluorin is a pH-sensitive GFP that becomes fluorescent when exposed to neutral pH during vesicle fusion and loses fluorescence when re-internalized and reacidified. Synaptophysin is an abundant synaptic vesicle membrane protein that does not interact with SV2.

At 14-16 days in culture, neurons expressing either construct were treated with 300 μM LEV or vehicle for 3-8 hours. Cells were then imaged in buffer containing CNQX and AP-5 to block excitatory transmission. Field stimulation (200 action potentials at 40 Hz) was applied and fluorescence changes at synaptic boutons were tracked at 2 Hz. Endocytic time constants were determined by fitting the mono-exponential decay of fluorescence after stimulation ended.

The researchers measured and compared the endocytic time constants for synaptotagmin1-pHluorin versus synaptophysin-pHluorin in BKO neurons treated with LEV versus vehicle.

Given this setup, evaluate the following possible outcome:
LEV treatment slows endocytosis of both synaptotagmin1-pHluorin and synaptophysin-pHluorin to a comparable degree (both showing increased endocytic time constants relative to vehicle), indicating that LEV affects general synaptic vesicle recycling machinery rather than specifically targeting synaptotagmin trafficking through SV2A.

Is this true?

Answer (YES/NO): NO